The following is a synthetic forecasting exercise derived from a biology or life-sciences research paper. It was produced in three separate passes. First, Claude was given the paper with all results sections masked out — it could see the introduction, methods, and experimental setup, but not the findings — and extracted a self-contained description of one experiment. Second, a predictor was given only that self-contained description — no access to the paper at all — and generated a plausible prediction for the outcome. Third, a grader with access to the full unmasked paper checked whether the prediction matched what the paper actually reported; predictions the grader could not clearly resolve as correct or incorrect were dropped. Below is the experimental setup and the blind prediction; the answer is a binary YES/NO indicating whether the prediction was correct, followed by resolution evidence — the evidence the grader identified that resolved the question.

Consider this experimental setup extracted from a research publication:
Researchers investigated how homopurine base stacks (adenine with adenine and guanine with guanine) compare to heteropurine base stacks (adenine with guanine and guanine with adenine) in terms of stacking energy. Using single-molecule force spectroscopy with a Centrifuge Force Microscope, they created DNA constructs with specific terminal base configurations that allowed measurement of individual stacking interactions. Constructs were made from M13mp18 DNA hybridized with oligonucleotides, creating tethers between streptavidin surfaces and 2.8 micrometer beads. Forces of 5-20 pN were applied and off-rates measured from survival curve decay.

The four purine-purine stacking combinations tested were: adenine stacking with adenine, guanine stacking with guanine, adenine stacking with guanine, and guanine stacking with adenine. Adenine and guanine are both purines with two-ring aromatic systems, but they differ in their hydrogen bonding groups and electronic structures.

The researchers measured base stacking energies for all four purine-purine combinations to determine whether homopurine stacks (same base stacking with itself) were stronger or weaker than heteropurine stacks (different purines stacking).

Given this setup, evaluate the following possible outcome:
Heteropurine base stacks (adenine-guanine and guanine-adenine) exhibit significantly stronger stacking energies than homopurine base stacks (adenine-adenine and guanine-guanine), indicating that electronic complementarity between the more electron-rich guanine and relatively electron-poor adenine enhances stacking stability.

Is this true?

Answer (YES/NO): YES